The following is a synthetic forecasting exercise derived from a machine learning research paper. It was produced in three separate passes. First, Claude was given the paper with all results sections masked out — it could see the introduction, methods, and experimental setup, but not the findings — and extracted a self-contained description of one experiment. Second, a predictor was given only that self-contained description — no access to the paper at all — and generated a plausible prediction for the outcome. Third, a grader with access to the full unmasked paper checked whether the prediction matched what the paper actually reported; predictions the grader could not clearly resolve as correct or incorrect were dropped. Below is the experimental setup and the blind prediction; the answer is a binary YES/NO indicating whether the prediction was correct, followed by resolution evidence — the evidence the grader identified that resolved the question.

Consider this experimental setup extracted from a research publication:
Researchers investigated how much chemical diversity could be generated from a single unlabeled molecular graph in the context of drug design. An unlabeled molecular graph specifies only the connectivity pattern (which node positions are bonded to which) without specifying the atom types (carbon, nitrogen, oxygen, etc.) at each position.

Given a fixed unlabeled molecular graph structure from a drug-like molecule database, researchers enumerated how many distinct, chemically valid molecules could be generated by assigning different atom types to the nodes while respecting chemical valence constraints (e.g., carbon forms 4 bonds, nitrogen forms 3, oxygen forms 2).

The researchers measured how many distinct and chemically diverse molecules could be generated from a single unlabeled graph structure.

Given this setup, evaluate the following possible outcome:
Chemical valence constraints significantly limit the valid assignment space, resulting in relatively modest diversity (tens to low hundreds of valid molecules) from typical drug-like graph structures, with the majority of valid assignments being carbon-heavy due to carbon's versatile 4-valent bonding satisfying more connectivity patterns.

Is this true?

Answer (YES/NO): NO